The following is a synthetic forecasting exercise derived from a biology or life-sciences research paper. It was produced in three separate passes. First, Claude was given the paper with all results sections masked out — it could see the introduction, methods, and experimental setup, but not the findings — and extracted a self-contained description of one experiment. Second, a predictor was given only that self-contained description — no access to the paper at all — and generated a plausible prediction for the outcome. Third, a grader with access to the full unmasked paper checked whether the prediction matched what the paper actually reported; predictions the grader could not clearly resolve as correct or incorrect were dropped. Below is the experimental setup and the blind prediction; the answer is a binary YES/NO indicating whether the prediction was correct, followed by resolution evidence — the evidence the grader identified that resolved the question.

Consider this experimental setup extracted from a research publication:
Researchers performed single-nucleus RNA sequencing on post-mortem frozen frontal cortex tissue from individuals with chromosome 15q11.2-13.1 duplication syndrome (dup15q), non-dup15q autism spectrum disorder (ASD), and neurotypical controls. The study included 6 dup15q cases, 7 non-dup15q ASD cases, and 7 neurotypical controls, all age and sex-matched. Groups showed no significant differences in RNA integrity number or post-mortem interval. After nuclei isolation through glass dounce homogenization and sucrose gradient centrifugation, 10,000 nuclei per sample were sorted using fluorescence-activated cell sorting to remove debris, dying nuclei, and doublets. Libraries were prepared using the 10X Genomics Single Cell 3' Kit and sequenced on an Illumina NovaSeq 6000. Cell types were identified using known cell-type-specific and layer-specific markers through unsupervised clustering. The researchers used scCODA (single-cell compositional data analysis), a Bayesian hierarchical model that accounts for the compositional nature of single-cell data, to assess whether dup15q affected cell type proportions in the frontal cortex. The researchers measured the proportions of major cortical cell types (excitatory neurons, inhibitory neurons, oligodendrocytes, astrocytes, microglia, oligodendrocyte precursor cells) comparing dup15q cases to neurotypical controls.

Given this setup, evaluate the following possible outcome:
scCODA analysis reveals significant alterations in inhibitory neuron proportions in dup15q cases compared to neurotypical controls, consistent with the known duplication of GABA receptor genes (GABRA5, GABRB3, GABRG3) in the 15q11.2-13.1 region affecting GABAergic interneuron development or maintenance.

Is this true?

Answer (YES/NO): NO